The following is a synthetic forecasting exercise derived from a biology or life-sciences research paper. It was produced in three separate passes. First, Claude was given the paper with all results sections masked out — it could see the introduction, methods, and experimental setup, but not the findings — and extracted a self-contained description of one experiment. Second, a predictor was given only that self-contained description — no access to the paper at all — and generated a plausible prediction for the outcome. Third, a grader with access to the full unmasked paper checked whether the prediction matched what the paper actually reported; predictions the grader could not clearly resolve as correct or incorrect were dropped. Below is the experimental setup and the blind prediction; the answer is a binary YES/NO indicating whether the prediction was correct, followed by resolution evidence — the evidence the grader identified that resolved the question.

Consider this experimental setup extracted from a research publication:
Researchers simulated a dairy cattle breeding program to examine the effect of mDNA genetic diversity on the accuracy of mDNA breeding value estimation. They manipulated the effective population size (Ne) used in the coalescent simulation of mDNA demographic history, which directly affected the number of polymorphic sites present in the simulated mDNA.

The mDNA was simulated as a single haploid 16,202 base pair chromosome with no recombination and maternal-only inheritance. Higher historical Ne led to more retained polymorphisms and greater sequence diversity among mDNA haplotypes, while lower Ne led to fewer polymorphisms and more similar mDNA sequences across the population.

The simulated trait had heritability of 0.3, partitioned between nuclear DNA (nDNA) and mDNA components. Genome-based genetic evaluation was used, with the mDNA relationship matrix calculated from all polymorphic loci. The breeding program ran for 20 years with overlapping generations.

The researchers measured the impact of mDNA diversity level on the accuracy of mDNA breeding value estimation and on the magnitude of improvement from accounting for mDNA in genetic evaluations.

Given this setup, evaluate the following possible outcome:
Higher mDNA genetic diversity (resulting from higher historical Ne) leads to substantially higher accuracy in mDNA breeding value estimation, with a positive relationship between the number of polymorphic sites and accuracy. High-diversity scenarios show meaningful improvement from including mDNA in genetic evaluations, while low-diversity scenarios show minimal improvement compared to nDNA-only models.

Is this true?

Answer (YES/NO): NO